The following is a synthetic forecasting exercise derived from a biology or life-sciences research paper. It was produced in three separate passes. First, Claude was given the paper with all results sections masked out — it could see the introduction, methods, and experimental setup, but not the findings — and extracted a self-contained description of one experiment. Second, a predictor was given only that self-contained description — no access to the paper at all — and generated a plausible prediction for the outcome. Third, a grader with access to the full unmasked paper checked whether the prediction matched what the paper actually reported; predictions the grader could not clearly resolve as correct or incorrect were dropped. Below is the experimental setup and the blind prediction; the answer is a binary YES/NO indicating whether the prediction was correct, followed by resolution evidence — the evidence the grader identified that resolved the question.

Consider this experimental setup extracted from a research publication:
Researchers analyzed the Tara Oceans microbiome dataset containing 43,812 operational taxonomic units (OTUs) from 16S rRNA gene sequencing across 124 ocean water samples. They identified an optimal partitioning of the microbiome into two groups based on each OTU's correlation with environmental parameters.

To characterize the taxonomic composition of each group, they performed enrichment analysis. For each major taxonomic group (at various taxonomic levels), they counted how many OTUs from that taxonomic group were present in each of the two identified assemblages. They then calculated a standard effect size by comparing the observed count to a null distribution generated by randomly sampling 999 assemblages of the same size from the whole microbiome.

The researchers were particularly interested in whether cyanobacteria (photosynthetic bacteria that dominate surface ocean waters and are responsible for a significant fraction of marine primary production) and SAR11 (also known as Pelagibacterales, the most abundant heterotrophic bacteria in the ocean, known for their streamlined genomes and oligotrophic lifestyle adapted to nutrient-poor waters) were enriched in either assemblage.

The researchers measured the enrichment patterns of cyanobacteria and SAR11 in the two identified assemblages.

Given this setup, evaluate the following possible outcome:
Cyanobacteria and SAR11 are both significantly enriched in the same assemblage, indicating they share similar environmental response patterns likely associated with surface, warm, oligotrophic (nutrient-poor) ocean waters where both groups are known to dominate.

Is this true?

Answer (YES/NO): YES